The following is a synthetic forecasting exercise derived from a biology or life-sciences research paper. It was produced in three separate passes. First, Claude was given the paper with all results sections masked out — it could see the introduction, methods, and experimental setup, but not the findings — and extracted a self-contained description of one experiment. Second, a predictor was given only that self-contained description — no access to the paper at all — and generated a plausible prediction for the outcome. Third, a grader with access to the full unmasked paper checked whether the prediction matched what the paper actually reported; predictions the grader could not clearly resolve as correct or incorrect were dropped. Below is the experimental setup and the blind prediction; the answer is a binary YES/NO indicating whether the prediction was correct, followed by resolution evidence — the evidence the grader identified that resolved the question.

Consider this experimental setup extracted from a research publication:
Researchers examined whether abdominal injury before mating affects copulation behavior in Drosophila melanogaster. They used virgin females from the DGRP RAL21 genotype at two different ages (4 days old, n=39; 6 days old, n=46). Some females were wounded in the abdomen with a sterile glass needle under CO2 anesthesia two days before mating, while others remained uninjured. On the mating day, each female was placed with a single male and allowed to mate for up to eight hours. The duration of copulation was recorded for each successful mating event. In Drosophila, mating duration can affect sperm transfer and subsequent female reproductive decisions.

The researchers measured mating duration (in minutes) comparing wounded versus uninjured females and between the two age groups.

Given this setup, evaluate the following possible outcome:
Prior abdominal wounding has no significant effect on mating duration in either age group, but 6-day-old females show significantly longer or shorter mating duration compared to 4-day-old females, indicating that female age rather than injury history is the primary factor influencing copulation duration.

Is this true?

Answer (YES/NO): NO